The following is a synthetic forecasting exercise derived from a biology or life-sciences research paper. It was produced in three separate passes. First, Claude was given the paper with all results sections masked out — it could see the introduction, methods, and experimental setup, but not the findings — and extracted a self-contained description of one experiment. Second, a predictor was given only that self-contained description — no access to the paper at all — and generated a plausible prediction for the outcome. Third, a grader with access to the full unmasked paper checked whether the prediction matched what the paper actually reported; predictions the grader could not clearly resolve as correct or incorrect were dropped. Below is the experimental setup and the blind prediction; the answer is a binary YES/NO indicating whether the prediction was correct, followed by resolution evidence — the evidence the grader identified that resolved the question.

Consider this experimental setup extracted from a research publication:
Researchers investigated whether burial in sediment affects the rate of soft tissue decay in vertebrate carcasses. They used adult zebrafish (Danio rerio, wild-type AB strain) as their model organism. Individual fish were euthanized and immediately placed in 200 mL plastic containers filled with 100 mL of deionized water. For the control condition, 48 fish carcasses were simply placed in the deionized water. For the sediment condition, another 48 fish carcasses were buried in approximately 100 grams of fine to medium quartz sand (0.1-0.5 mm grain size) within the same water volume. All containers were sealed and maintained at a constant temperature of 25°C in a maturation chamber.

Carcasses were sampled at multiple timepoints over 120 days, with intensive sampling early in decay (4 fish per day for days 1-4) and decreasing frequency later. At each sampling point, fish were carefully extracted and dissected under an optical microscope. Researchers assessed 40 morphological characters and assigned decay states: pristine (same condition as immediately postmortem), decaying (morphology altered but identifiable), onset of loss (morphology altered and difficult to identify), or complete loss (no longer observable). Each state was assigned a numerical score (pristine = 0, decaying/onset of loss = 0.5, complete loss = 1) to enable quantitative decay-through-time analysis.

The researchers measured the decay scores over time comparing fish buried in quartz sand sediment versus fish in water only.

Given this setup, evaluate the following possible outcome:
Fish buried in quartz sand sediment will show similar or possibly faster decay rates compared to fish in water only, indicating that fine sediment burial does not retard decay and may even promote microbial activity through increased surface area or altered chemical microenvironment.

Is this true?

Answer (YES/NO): YES